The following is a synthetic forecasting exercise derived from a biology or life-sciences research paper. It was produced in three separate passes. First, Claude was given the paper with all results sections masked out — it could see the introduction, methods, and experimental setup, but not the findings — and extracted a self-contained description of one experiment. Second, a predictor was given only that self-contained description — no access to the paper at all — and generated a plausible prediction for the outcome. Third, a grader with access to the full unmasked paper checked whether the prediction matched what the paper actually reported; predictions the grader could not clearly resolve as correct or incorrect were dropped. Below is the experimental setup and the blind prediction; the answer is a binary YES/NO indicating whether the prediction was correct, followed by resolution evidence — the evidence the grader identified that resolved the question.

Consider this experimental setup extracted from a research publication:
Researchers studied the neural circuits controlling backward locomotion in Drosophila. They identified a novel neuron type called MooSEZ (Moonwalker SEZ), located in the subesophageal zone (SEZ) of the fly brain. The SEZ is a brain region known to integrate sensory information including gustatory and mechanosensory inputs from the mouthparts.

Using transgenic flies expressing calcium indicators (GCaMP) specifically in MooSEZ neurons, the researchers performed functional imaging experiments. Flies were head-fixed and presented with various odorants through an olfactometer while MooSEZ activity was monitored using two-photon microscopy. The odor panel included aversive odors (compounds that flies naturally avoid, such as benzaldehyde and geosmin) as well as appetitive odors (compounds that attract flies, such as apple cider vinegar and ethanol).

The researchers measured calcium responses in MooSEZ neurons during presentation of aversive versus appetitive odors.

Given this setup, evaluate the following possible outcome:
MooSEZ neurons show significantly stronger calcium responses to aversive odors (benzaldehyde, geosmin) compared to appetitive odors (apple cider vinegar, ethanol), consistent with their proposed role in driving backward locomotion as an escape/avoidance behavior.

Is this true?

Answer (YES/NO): NO